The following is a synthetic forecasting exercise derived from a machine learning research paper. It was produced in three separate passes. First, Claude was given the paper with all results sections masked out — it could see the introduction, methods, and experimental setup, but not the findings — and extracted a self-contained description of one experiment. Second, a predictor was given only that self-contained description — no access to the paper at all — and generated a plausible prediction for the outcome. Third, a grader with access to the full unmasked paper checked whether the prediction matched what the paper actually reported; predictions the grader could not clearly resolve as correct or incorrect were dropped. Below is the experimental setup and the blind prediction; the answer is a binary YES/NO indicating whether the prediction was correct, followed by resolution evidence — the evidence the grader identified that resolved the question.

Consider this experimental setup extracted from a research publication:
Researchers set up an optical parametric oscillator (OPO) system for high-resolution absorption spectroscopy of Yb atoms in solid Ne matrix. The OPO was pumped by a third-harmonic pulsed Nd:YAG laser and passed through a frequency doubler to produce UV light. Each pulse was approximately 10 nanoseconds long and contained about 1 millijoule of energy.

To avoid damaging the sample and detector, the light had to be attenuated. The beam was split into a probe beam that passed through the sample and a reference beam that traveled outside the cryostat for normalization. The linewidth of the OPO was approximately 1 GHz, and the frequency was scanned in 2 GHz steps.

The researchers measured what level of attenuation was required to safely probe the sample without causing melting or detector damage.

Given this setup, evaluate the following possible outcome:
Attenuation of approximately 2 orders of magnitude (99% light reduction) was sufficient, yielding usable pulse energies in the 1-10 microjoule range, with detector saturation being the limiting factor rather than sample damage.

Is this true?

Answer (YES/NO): NO